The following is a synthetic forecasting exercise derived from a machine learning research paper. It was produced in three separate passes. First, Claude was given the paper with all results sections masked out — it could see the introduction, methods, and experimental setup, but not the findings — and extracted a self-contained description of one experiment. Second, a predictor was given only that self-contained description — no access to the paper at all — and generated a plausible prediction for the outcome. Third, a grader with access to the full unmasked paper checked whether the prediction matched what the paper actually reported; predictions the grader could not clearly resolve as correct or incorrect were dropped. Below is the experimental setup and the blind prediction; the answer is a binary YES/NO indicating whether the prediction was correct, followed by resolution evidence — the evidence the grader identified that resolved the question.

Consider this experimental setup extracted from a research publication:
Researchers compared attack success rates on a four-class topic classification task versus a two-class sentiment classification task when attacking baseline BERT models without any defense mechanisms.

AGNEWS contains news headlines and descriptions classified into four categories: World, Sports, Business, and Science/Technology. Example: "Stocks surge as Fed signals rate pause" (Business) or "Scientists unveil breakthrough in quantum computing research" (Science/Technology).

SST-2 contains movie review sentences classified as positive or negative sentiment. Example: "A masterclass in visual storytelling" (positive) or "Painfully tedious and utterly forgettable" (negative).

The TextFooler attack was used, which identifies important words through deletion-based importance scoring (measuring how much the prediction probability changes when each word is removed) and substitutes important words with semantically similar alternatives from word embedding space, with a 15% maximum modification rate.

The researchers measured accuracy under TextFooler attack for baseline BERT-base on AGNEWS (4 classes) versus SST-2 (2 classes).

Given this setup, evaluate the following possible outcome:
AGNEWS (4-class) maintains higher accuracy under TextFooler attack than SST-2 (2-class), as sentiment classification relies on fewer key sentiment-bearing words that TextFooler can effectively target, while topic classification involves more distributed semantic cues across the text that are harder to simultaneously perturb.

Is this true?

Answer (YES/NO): NO